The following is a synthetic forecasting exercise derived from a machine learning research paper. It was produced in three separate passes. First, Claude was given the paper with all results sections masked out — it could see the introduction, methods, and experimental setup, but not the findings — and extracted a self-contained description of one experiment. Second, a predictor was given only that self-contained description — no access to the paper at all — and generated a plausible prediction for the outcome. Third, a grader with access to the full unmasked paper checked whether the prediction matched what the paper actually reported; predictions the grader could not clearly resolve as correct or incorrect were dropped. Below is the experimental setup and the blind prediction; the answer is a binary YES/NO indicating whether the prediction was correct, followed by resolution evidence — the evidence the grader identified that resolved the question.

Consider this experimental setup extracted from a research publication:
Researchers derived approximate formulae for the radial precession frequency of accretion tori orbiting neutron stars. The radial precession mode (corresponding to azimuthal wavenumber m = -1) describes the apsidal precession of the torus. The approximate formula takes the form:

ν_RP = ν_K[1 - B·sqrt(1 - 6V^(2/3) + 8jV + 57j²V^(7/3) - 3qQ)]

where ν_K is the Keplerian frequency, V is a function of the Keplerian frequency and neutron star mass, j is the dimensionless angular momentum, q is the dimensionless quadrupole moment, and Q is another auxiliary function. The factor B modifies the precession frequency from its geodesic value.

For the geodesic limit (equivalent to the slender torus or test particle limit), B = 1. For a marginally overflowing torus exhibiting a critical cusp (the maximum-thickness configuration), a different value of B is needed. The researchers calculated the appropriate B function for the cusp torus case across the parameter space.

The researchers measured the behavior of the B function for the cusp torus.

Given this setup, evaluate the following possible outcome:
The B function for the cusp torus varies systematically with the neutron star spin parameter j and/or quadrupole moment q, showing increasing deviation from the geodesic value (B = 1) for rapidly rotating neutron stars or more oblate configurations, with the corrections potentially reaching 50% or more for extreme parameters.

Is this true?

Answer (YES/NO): NO